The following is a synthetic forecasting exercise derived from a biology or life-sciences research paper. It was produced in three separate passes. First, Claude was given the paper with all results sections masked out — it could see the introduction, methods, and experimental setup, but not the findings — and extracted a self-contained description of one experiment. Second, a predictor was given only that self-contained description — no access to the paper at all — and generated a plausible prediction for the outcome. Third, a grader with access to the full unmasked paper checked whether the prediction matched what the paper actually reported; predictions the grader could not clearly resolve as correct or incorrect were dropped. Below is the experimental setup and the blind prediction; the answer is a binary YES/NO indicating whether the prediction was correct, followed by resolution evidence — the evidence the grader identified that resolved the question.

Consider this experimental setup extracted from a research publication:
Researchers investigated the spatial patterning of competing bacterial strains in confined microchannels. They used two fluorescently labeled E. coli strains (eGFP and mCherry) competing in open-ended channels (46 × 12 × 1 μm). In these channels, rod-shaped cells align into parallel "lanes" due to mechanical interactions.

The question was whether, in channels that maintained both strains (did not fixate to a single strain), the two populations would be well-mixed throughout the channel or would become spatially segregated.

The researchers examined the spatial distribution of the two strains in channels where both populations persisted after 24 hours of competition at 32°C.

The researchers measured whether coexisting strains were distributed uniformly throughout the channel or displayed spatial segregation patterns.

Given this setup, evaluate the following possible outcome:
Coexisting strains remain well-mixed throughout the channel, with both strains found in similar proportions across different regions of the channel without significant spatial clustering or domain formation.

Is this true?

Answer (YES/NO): NO